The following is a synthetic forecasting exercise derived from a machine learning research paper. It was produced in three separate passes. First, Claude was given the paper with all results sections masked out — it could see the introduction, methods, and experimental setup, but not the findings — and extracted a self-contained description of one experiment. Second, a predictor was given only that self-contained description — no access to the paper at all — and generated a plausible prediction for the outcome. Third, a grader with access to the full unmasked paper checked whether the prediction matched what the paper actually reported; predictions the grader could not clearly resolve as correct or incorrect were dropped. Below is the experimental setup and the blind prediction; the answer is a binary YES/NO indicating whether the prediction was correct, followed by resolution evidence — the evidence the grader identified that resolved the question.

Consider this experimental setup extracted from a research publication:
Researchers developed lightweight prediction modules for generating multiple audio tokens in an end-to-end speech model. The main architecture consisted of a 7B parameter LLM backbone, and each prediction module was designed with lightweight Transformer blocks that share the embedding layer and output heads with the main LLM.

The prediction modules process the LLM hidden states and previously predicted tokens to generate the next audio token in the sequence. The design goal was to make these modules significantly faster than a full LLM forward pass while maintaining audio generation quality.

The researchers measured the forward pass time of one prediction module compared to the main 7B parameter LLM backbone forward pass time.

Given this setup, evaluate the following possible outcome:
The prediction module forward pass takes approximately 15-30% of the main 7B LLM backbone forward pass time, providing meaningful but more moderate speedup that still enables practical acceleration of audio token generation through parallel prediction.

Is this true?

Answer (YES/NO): NO